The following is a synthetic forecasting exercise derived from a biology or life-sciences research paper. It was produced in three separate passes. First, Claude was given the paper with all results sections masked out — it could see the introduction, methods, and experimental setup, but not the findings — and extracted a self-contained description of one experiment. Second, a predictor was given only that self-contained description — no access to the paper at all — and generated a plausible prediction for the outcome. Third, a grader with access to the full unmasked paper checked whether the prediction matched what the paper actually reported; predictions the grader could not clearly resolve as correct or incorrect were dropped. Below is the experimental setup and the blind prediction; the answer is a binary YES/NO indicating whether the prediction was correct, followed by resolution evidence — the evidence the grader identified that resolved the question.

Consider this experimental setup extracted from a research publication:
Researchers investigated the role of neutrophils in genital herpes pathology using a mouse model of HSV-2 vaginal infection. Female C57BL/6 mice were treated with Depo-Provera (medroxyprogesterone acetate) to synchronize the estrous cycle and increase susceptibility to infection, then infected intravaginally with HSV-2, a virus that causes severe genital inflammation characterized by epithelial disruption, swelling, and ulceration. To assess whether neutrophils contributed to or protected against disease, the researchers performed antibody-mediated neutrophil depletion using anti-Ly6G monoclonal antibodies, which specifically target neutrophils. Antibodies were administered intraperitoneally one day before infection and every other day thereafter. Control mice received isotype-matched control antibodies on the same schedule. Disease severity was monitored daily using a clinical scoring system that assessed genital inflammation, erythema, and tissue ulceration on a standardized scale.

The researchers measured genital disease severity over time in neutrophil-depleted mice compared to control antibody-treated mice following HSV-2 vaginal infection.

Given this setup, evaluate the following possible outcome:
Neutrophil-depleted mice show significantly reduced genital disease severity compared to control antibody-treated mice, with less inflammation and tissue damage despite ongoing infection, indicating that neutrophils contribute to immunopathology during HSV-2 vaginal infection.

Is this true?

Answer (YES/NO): YES